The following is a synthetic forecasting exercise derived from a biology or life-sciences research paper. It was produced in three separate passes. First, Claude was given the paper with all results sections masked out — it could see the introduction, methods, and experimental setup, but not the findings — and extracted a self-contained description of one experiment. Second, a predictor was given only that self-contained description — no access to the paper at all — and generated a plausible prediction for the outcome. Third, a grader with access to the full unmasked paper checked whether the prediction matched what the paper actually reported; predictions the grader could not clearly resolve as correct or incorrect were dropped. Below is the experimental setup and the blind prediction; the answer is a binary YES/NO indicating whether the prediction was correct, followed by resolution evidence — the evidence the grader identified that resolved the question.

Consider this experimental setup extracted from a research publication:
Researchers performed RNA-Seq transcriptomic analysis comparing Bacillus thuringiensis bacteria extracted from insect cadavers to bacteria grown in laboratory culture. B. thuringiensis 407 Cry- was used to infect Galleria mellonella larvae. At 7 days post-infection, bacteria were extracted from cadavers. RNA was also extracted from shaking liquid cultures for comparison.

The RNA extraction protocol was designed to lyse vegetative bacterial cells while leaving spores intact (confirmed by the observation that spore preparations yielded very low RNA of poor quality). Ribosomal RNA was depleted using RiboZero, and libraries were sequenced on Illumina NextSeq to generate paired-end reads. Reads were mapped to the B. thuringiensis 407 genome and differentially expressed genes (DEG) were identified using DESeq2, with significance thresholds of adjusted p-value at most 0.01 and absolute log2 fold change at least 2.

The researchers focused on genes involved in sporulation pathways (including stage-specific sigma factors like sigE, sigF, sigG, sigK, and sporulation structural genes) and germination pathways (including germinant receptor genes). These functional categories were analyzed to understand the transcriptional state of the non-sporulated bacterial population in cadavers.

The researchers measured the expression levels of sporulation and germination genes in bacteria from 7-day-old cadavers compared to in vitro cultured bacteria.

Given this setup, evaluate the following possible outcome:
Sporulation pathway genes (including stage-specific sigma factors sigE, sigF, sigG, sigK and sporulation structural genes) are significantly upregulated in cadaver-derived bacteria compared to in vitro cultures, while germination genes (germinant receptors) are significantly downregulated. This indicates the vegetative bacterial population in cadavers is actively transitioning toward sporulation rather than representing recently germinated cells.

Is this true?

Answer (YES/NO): NO